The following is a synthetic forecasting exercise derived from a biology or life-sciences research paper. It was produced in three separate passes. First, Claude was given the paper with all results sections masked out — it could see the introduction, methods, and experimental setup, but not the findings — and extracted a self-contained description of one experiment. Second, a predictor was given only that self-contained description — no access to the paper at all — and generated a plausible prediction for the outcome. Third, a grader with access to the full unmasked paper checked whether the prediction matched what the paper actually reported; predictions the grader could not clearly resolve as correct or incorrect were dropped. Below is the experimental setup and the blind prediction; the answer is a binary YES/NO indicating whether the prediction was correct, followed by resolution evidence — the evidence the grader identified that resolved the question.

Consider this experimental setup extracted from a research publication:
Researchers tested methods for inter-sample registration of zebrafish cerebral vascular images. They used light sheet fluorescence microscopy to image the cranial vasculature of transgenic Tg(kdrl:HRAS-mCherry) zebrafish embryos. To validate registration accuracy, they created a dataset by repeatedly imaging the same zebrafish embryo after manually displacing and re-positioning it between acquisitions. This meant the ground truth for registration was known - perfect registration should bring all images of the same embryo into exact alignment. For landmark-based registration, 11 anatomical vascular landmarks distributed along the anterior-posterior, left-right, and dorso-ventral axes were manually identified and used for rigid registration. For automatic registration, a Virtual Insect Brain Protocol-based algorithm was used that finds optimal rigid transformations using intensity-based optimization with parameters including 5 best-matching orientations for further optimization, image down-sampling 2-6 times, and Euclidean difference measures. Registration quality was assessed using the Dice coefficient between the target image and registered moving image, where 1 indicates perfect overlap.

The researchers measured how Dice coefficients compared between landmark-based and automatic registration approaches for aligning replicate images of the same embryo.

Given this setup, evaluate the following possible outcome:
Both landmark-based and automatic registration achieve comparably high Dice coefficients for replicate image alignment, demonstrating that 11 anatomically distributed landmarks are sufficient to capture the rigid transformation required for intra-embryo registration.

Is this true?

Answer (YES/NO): NO